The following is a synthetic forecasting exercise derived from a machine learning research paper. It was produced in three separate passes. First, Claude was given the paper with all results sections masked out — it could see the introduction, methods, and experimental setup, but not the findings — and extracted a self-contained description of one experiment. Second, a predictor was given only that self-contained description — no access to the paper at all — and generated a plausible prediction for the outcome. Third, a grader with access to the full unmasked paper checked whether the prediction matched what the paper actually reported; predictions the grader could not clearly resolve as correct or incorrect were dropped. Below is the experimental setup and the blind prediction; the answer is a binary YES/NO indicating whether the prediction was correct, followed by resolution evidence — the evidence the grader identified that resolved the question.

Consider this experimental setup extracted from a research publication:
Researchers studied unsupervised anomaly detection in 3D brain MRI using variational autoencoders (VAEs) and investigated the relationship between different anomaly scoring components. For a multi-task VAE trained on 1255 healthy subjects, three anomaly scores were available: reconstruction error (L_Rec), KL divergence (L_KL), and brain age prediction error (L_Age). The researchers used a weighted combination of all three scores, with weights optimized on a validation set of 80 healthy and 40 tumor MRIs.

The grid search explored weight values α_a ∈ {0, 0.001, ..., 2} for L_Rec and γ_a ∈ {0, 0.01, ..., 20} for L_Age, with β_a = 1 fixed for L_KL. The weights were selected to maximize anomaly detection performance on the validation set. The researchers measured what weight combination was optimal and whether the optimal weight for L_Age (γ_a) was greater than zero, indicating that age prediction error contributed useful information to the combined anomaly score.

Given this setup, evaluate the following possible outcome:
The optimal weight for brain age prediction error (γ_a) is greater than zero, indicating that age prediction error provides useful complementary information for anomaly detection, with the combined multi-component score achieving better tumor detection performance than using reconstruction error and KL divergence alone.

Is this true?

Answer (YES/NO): YES